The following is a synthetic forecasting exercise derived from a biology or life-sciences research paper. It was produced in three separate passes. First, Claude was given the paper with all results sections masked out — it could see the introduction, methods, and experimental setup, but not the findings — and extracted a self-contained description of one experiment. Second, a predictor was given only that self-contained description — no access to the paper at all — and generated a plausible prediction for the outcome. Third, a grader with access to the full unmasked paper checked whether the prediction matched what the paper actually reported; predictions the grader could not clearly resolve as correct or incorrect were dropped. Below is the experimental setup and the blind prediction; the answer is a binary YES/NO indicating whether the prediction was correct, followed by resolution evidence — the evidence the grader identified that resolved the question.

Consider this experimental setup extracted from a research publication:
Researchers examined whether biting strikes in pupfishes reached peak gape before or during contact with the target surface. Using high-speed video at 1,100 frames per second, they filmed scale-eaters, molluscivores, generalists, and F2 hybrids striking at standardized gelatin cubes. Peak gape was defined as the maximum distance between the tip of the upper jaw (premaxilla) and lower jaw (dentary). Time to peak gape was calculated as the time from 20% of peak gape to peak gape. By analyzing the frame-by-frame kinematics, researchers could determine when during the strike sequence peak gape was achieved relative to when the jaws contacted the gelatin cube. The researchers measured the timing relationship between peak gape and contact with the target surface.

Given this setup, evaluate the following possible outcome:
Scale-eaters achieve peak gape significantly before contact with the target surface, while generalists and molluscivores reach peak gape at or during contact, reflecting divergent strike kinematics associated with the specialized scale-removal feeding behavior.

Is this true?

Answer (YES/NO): NO